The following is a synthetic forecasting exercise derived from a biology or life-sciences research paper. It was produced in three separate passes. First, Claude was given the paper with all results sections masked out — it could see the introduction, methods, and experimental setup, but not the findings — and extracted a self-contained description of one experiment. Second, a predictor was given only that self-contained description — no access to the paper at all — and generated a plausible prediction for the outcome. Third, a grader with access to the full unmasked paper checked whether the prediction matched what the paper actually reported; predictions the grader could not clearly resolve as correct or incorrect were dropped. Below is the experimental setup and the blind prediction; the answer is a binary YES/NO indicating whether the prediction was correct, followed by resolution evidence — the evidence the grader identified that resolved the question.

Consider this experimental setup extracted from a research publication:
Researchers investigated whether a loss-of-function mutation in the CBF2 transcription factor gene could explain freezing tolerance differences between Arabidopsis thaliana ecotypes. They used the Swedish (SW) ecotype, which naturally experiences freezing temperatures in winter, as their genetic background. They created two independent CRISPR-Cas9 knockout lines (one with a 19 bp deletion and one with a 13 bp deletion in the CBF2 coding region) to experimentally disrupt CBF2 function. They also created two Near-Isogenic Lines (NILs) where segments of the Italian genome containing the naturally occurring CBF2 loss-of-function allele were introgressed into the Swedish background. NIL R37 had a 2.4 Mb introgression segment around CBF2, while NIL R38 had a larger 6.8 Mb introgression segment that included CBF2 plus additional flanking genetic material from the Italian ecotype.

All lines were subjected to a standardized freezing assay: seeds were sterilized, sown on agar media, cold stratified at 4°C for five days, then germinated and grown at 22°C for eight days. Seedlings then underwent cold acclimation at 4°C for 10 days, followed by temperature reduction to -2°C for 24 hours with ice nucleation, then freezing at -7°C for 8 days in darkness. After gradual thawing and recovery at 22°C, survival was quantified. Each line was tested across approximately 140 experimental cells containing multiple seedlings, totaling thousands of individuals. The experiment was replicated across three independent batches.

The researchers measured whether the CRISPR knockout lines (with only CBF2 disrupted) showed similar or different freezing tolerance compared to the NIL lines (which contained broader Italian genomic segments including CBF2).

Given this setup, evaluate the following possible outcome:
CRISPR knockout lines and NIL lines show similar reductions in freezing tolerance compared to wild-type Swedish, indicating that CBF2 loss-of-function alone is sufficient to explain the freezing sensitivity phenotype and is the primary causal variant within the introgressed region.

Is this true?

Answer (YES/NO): NO